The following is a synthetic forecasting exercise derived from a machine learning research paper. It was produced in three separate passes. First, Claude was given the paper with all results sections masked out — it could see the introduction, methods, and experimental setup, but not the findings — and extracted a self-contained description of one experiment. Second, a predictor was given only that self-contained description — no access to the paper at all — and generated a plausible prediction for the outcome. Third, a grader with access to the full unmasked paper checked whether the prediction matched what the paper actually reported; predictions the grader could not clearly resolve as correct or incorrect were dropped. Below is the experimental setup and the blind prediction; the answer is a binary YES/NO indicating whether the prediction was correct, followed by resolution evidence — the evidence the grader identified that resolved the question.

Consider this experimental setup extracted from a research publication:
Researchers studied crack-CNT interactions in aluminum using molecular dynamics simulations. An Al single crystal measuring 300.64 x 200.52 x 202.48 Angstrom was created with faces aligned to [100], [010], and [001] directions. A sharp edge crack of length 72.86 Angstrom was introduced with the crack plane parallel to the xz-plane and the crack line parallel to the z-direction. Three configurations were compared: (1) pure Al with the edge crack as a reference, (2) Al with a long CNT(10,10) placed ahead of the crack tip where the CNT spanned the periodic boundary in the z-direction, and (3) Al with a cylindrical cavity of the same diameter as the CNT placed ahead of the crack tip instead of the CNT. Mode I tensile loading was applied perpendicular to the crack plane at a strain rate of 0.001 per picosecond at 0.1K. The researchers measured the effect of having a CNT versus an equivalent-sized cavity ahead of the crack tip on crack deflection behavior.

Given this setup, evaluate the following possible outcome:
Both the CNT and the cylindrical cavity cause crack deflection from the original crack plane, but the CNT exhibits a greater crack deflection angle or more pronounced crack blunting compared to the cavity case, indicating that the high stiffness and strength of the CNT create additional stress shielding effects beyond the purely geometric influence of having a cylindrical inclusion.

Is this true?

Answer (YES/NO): NO